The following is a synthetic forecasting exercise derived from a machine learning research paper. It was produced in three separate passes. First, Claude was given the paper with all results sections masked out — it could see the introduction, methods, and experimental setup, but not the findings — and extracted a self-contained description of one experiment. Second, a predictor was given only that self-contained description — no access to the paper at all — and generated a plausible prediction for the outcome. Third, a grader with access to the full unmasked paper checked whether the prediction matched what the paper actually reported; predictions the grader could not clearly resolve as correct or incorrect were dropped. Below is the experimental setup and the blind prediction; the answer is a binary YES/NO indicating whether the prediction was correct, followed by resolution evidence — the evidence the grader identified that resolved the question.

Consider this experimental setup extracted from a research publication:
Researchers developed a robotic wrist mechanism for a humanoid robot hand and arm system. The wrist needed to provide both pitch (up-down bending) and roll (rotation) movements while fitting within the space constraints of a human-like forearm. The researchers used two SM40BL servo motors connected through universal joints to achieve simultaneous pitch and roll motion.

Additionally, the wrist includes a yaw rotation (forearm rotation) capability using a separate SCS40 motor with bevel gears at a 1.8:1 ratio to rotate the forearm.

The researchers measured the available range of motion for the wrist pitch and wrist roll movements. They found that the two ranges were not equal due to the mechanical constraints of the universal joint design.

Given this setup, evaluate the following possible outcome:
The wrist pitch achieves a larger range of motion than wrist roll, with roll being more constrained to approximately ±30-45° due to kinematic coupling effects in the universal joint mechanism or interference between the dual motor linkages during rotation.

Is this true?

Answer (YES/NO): NO